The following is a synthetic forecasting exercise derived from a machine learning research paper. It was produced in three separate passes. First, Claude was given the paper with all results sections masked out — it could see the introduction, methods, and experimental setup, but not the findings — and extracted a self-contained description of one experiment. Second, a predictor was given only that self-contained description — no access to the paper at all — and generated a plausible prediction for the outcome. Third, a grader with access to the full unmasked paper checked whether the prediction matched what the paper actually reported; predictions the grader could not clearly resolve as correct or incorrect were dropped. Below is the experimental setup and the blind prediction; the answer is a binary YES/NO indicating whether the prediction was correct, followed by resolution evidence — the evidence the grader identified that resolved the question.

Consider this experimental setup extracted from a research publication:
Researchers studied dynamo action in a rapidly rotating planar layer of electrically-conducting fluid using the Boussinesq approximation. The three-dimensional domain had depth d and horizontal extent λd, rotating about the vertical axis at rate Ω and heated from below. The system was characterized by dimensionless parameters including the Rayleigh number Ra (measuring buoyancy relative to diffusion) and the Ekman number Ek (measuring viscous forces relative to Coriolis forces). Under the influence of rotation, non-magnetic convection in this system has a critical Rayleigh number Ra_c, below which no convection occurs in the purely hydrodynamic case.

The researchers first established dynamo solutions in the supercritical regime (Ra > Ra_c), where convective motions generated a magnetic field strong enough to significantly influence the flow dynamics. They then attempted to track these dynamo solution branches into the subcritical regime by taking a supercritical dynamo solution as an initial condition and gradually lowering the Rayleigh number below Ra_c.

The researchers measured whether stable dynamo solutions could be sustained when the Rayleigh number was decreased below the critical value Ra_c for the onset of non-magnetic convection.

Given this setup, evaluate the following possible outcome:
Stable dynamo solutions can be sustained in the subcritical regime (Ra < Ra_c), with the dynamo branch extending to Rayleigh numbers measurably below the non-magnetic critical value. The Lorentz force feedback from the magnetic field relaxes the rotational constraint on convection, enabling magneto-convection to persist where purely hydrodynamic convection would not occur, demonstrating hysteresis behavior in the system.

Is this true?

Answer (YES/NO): YES